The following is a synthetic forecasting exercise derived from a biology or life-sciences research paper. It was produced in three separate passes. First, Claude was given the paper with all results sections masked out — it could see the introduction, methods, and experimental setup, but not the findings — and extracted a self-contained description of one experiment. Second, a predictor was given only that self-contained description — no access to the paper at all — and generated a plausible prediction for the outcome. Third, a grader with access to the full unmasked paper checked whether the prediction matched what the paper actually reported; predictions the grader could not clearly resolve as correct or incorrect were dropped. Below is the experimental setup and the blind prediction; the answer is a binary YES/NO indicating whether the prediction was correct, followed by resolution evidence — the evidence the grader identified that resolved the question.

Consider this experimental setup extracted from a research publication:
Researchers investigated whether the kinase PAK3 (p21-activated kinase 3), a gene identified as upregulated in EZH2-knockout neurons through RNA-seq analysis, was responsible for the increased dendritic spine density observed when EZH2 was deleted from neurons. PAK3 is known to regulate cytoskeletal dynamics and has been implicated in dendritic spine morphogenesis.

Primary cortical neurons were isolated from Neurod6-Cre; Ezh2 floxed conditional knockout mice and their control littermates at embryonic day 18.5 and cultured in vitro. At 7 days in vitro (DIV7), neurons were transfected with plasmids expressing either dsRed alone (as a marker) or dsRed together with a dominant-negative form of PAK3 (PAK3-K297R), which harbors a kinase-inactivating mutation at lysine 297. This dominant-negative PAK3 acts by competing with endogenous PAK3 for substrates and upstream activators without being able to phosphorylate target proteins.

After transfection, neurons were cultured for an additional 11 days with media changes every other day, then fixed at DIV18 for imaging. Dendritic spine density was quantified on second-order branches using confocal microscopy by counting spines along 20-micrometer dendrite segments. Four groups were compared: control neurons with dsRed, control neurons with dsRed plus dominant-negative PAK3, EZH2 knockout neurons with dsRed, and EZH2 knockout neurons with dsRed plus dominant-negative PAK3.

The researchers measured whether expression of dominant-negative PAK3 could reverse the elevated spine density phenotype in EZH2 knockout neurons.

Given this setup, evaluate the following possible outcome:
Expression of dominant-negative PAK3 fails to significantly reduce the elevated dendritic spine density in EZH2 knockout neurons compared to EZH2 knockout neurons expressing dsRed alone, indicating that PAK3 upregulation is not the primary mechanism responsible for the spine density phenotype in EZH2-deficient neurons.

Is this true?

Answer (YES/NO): NO